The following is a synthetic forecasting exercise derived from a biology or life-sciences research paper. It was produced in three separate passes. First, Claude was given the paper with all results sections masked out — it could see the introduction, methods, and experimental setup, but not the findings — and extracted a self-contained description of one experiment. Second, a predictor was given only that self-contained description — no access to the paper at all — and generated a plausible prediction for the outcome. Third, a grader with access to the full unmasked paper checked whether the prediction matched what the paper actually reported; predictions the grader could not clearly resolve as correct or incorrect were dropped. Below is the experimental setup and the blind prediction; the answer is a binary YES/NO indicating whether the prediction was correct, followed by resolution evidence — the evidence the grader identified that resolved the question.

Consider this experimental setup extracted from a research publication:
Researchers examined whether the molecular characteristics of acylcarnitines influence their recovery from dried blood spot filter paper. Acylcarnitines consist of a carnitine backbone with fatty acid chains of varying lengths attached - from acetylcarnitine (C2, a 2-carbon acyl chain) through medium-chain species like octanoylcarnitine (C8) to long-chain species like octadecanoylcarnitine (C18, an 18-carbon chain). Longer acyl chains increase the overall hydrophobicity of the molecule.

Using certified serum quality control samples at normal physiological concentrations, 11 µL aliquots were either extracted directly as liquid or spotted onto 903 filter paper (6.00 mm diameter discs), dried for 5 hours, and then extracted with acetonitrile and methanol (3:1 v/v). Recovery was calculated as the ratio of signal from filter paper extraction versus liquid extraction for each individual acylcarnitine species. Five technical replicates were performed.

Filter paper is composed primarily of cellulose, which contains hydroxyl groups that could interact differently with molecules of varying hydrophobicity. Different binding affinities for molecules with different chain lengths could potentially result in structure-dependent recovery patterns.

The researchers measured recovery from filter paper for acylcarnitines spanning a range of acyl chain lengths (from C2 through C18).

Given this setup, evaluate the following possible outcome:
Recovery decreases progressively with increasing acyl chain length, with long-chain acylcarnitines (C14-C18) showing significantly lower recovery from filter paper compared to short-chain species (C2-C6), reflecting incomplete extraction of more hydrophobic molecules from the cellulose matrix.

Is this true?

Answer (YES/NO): NO